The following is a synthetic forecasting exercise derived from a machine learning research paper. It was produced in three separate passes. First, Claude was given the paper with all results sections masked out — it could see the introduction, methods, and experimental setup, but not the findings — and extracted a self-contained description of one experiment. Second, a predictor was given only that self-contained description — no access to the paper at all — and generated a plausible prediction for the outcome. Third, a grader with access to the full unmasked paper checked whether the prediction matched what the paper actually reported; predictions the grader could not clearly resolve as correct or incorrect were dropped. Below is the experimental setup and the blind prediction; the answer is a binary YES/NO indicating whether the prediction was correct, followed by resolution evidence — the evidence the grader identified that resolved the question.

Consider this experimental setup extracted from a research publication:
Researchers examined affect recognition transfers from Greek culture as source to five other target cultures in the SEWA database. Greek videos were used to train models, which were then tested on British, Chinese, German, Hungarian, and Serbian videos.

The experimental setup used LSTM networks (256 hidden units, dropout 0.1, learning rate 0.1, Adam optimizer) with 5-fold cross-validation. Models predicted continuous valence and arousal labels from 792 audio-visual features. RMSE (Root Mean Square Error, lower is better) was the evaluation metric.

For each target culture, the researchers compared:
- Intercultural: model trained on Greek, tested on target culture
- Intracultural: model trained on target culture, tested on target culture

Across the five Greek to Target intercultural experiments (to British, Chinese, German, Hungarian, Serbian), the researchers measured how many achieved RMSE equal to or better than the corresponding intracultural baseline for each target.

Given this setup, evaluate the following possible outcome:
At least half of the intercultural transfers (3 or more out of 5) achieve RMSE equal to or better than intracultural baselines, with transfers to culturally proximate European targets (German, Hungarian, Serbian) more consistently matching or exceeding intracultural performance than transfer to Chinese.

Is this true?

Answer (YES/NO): NO